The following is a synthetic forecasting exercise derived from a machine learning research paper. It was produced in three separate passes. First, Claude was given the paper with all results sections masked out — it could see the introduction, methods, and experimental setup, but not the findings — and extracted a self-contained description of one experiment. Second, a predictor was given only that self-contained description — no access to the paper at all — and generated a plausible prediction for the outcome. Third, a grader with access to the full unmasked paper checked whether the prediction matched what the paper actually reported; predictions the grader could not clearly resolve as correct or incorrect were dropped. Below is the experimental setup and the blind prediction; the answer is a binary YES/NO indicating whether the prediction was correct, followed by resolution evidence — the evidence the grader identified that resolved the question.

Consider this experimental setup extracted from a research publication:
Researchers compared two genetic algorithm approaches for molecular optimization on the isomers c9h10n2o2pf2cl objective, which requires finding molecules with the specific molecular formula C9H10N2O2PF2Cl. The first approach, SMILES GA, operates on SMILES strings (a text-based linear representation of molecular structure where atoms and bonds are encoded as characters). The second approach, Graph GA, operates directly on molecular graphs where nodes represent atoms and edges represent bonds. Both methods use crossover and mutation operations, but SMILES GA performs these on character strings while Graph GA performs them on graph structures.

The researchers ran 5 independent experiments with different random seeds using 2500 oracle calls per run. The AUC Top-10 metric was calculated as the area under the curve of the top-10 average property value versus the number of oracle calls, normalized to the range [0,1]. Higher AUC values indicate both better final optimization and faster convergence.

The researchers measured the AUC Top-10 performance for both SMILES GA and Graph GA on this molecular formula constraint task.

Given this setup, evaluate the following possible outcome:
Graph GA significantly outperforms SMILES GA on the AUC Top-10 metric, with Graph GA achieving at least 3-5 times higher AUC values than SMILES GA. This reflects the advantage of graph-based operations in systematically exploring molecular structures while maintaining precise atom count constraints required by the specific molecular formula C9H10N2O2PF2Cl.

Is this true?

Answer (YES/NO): NO